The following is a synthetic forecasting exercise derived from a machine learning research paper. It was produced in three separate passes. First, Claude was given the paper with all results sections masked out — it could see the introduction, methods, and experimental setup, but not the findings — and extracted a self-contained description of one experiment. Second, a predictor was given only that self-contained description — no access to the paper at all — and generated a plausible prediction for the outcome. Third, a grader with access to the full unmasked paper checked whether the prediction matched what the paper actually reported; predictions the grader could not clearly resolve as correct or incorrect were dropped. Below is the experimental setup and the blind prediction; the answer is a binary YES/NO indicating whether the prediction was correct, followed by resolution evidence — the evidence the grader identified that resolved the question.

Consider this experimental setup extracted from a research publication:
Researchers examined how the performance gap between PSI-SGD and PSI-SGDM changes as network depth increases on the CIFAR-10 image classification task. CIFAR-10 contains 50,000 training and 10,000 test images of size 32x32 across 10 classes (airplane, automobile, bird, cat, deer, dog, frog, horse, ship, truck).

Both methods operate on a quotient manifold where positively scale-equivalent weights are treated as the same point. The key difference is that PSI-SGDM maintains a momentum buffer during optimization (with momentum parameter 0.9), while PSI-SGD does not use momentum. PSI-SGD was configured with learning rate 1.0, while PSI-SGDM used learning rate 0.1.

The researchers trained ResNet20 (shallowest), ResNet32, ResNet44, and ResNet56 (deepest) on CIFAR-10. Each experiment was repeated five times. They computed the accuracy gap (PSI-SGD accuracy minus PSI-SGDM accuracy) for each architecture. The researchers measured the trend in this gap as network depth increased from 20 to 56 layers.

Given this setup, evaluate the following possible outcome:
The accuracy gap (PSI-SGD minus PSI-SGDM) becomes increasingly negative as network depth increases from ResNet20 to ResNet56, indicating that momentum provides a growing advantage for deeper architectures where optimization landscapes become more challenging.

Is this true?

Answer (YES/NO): NO